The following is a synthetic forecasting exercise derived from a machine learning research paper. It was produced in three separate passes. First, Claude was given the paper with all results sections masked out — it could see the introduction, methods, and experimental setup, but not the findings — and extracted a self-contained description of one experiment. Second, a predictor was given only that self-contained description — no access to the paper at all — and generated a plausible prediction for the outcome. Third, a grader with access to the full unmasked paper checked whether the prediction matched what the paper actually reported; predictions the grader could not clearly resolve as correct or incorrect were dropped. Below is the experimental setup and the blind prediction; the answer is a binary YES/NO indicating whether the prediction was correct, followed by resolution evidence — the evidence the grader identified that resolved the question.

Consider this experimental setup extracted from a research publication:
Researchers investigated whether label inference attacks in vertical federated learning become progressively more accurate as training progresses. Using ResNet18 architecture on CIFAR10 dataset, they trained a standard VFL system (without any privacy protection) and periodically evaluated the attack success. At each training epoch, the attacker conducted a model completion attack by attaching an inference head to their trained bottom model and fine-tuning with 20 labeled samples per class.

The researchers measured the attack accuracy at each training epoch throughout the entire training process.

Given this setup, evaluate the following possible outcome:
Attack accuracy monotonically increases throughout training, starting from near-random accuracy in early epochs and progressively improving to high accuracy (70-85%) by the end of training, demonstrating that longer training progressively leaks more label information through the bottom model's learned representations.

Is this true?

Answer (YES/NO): YES